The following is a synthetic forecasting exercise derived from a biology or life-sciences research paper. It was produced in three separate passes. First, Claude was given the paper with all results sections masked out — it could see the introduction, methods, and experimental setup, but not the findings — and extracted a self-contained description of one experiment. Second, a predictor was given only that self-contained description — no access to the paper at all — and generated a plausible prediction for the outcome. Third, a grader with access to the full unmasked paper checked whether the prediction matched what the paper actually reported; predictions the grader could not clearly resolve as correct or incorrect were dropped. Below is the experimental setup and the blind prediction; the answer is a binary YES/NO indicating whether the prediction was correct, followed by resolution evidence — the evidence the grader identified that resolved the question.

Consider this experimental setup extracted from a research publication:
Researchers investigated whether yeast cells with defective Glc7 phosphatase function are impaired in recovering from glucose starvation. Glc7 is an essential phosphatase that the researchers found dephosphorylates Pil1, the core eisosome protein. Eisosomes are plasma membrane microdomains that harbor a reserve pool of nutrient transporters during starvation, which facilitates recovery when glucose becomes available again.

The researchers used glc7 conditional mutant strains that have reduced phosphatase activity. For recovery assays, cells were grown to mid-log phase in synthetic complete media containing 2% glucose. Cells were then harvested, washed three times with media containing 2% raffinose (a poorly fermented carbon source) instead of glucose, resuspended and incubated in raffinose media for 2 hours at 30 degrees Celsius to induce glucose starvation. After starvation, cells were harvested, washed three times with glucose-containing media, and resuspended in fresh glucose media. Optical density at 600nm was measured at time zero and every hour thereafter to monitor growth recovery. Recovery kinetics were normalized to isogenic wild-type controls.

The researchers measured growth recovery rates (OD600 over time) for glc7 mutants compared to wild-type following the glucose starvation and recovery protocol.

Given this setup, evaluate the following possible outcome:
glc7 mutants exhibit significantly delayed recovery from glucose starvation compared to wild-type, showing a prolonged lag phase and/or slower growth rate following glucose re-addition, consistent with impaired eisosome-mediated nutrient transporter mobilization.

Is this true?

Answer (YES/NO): YES